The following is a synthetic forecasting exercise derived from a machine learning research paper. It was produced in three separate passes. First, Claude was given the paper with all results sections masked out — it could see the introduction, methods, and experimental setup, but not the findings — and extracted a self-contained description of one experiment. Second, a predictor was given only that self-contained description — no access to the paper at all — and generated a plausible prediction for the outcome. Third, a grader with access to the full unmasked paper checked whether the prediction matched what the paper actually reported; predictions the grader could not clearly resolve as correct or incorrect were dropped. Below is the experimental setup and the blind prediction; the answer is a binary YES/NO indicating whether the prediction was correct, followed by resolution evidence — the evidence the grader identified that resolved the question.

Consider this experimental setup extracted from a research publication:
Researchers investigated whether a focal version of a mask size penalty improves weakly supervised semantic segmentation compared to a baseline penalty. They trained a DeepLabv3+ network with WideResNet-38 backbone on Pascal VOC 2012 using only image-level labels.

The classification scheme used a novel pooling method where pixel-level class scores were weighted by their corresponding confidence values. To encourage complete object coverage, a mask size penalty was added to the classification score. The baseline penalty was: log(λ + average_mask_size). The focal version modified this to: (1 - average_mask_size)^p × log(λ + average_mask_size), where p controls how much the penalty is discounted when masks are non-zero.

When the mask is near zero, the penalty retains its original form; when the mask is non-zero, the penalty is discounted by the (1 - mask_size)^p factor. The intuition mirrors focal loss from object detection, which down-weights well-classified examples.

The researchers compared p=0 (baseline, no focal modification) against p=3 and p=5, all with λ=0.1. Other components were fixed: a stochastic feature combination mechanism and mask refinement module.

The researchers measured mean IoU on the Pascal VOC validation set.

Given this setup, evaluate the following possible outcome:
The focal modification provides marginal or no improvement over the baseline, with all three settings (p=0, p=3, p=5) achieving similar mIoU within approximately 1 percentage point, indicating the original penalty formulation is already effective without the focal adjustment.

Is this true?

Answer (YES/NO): NO